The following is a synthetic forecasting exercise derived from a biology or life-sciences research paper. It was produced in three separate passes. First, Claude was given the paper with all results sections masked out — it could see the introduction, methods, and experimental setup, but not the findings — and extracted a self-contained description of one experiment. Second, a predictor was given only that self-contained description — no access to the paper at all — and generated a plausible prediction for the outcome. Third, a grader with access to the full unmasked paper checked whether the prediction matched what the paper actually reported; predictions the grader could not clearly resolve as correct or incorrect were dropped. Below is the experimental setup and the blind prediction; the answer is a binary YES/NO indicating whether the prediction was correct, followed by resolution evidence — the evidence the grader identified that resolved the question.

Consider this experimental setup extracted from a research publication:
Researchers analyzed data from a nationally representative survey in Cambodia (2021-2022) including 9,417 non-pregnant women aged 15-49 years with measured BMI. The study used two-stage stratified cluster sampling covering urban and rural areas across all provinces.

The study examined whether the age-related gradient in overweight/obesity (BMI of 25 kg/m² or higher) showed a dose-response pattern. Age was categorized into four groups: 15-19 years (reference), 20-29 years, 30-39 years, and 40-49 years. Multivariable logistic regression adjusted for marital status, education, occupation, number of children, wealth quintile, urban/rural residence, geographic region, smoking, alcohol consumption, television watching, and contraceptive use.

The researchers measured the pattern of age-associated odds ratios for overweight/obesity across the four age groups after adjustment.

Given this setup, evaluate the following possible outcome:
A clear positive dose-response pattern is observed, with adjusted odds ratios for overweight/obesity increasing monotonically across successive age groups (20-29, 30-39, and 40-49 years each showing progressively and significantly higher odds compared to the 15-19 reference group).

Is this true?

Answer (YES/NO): YES